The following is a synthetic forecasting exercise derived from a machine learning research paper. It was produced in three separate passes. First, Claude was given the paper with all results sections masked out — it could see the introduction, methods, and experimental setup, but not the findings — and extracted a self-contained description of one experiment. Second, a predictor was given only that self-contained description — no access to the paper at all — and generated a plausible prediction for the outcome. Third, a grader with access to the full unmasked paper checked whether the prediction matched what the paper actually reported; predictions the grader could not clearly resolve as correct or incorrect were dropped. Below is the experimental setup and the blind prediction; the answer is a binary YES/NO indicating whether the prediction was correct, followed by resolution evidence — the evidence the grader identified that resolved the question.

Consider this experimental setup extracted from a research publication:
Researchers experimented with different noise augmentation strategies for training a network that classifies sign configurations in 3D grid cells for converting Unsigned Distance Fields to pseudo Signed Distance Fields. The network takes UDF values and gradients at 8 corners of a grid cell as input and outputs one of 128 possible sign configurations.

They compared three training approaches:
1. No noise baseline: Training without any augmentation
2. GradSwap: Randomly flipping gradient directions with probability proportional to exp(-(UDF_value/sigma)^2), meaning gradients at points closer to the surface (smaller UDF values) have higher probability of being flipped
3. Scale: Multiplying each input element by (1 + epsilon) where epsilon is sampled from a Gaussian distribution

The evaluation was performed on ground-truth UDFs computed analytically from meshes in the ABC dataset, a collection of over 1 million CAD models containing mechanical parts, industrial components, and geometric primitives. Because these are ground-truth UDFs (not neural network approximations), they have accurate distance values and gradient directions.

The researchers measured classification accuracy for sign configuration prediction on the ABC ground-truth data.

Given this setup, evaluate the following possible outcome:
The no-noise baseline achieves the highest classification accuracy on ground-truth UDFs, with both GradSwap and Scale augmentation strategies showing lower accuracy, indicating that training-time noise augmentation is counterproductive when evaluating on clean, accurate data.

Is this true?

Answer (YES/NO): NO